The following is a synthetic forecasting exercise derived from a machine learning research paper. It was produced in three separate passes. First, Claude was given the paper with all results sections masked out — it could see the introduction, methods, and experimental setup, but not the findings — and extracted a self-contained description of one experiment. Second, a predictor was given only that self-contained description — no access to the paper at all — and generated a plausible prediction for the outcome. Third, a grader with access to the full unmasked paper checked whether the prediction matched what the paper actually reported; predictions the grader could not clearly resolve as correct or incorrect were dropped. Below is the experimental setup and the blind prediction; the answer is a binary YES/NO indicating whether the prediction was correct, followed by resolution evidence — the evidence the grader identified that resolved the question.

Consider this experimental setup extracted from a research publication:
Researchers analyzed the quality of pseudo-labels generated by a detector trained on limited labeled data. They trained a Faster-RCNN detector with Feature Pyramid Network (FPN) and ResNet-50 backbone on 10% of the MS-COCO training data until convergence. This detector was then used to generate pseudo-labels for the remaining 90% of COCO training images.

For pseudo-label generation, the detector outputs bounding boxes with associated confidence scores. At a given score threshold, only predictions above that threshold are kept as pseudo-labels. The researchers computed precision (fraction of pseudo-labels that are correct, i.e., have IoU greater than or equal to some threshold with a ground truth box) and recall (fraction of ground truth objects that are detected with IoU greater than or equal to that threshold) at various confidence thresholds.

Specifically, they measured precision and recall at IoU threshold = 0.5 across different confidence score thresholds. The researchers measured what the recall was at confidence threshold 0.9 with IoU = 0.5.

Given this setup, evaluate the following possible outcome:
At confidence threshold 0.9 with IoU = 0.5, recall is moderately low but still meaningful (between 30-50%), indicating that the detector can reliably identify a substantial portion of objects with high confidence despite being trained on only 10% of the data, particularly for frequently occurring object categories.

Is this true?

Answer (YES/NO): NO